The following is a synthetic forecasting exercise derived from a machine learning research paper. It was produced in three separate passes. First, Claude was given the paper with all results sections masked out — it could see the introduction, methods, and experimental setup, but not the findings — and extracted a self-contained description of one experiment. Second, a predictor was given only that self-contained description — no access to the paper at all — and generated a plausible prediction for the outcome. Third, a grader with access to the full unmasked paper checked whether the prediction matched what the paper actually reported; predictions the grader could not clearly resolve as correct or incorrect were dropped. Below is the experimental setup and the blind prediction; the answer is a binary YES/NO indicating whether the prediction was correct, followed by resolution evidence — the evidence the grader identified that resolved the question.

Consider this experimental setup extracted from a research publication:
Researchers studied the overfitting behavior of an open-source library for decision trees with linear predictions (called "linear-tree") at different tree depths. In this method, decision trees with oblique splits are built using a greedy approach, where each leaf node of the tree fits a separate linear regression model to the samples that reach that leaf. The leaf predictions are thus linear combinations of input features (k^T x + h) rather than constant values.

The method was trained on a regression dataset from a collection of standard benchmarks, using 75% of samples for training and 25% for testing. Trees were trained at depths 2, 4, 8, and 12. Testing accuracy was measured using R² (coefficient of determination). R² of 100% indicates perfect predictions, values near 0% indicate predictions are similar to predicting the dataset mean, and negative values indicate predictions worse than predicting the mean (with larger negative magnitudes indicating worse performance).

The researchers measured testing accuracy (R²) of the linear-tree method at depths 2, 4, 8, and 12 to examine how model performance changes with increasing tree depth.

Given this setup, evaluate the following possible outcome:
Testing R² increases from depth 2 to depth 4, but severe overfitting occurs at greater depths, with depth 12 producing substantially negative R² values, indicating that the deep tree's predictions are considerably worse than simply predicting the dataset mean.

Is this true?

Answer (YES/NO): NO